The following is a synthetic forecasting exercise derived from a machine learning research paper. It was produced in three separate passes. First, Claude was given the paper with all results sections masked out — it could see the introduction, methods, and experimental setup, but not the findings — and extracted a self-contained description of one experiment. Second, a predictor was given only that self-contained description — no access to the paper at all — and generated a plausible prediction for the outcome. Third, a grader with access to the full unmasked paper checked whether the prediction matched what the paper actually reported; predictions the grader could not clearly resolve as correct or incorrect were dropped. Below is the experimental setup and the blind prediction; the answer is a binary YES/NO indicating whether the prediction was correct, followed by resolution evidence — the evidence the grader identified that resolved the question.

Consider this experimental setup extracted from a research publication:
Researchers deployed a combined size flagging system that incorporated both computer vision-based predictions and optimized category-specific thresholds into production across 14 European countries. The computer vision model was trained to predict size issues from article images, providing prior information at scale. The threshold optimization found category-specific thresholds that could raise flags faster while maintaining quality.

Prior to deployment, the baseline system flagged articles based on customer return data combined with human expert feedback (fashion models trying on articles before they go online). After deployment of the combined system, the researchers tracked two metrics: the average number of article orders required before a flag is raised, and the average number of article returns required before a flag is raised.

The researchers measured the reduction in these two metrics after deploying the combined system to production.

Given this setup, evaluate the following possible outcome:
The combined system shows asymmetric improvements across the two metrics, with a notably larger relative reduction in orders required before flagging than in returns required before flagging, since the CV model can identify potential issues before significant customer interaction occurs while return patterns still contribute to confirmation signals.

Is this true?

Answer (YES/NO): NO